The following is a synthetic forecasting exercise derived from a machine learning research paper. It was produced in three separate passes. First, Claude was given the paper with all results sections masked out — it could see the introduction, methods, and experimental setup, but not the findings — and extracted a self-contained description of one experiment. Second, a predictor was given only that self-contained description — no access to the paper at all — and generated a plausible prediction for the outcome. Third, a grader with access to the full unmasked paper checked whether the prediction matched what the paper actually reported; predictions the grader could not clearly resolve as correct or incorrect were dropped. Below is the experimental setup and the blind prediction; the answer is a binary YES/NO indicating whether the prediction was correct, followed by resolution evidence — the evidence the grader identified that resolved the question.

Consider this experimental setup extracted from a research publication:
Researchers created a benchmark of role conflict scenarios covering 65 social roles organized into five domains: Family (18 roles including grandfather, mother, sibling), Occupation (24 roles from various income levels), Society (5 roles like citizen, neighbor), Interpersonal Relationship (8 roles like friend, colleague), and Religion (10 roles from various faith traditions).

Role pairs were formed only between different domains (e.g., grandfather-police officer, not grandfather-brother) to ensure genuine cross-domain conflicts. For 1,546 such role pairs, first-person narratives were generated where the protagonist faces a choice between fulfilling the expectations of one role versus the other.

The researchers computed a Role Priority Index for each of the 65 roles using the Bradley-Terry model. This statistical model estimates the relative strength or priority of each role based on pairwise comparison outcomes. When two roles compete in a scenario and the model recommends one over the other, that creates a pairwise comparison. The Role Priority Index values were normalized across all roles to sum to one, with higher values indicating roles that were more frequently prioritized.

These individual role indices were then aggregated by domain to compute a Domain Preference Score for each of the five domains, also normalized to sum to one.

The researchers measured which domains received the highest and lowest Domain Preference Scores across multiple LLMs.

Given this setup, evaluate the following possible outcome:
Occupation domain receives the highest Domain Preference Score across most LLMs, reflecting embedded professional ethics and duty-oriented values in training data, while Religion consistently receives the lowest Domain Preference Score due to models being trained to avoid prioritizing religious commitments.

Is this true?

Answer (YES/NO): NO